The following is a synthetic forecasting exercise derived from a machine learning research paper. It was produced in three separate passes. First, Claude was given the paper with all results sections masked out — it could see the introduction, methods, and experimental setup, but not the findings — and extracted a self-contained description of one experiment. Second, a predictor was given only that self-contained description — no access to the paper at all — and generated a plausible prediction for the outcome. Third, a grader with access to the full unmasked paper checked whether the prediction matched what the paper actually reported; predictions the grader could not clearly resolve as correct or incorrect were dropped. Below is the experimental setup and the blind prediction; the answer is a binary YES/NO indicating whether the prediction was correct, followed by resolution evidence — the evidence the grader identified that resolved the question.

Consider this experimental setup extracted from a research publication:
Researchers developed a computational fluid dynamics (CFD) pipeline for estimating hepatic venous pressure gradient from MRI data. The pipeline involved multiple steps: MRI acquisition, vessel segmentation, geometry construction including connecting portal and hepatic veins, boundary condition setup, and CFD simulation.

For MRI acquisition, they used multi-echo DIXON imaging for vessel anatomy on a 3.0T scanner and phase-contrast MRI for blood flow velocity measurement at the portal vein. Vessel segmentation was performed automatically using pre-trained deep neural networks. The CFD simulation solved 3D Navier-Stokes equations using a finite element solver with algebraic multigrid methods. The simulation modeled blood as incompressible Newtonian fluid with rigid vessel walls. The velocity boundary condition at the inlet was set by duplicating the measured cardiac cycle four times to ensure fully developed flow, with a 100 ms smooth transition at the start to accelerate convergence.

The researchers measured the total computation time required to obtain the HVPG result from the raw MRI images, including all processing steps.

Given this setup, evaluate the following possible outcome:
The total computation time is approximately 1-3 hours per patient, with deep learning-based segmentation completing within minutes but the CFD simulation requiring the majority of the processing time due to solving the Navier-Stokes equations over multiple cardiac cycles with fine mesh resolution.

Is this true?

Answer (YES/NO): NO